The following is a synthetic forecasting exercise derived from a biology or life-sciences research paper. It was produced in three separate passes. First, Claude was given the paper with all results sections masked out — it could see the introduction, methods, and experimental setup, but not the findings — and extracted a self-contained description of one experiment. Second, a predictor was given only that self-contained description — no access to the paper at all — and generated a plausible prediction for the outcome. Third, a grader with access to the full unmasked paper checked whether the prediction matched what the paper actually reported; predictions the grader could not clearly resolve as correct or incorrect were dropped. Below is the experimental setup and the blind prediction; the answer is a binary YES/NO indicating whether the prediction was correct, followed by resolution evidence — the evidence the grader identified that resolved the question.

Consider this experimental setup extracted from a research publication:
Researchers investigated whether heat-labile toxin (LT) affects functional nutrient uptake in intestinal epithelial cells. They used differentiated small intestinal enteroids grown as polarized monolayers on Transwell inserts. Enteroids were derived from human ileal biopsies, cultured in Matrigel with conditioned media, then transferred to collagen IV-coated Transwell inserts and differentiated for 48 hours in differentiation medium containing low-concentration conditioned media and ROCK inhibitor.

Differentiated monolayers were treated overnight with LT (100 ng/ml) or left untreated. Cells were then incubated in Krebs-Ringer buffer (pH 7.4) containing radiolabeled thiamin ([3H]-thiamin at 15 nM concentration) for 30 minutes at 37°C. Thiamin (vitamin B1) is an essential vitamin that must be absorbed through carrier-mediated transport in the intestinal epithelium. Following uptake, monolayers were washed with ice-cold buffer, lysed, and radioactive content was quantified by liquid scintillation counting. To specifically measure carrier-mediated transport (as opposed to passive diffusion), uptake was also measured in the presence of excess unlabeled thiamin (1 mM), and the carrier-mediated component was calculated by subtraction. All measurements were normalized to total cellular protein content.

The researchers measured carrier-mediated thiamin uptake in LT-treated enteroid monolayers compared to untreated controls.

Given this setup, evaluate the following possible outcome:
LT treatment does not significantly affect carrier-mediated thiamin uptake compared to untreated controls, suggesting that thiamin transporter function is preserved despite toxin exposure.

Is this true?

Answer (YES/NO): NO